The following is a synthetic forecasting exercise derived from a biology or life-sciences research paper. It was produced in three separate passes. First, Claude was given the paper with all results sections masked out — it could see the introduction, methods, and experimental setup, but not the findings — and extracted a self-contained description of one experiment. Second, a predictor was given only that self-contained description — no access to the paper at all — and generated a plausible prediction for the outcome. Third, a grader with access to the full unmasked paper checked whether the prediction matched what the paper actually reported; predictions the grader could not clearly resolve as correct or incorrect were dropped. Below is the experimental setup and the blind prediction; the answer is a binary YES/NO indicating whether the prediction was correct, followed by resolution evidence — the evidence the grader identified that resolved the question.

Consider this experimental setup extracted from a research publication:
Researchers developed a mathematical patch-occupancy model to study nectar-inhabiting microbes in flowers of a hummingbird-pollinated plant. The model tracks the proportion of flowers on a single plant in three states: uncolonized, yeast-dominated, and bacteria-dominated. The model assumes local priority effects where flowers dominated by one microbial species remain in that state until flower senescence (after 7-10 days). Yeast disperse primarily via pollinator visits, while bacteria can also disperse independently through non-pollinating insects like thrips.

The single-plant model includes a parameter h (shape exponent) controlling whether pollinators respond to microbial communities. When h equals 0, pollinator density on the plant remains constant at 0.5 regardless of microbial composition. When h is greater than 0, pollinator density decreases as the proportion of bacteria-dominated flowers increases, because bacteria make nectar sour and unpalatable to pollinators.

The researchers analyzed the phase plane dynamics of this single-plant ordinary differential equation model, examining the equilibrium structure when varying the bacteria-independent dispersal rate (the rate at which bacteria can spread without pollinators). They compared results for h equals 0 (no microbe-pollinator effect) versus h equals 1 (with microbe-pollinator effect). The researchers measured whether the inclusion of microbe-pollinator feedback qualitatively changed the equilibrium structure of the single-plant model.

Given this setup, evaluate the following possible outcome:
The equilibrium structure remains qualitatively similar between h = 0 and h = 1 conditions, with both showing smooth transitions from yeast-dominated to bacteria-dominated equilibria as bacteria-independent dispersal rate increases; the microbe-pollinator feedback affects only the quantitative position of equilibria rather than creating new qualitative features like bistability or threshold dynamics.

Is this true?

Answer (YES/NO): NO